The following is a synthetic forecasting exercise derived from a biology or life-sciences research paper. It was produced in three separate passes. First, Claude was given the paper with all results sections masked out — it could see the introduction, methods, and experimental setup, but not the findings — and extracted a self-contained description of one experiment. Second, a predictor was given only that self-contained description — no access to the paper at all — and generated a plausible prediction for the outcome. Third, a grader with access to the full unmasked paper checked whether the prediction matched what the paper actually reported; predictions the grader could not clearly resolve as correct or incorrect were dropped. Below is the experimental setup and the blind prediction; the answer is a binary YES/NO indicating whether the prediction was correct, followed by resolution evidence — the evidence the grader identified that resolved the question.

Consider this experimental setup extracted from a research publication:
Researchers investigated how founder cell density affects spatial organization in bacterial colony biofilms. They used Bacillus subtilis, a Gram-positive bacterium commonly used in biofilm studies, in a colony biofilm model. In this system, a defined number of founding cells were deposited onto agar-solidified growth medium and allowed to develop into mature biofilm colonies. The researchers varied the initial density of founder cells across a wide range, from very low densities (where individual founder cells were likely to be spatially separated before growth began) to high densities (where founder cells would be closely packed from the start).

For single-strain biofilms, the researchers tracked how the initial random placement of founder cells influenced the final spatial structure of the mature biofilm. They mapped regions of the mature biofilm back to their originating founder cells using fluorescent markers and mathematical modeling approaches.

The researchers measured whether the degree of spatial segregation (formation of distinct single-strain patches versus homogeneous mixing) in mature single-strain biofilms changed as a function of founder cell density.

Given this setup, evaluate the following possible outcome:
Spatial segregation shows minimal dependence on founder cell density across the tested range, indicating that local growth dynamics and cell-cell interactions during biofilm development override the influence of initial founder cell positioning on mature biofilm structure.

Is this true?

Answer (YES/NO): NO